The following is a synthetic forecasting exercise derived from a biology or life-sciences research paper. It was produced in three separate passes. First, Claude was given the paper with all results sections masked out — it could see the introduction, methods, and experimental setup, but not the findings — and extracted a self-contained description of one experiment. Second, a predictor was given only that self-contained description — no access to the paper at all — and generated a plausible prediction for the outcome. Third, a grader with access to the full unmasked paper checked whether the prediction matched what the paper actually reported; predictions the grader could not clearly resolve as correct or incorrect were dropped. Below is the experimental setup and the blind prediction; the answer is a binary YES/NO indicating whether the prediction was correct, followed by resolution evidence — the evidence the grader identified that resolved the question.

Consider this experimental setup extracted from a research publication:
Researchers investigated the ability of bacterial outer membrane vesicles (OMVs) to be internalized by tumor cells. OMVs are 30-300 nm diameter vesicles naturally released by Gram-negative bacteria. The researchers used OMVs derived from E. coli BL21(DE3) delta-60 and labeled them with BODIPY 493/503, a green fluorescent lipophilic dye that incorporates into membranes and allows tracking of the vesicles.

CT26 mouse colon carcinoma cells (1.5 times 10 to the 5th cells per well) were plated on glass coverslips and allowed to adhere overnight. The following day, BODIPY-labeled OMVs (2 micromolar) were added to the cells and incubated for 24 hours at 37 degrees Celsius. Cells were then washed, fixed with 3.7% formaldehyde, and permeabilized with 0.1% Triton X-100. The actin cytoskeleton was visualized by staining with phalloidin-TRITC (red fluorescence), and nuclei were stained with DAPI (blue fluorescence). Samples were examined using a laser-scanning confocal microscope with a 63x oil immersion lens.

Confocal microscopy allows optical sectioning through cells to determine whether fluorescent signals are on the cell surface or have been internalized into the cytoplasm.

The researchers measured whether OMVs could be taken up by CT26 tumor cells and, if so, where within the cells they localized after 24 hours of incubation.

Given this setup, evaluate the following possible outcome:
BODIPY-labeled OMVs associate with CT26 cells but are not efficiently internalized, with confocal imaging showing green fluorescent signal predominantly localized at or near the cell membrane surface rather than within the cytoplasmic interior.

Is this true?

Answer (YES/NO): NO